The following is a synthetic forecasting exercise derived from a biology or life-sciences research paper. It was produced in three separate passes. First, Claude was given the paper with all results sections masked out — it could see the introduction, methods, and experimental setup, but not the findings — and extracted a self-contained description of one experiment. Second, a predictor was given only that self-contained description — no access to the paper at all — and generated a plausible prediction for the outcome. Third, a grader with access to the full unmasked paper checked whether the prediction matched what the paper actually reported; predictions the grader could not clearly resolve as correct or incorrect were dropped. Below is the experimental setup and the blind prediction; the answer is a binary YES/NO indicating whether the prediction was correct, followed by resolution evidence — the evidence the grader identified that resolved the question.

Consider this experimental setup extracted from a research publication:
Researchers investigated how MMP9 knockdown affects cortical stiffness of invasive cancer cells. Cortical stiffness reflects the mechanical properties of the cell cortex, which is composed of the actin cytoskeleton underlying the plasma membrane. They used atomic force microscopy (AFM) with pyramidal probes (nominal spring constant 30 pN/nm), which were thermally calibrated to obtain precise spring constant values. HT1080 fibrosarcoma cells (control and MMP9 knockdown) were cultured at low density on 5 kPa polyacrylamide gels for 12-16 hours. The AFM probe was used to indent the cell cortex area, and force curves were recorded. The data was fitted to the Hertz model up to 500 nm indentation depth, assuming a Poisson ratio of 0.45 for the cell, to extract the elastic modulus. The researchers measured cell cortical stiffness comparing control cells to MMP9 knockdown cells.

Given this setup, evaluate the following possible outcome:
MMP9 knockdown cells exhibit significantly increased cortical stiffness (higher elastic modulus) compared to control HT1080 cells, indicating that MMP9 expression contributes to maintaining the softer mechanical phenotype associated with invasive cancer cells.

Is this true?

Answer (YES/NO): NO